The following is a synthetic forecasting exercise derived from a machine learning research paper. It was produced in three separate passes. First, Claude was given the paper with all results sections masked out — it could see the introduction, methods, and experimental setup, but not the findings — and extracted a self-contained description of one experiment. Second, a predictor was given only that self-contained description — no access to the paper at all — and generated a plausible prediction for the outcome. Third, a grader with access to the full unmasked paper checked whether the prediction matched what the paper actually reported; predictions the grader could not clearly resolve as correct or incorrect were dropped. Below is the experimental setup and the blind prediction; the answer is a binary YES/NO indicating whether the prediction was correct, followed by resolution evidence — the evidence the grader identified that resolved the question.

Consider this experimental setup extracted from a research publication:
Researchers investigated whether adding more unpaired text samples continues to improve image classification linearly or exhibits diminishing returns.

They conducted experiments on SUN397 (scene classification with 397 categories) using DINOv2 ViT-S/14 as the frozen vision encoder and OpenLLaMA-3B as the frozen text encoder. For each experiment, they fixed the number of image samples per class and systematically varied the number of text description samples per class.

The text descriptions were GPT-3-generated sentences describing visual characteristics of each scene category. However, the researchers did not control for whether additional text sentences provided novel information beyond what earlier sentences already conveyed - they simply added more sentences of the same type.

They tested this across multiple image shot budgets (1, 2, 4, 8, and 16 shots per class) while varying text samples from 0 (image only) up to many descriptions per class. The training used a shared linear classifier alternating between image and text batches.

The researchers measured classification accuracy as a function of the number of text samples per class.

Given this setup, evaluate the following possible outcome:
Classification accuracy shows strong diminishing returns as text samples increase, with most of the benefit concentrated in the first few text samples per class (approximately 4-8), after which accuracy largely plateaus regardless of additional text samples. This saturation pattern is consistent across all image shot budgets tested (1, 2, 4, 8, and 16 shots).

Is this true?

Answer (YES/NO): YES